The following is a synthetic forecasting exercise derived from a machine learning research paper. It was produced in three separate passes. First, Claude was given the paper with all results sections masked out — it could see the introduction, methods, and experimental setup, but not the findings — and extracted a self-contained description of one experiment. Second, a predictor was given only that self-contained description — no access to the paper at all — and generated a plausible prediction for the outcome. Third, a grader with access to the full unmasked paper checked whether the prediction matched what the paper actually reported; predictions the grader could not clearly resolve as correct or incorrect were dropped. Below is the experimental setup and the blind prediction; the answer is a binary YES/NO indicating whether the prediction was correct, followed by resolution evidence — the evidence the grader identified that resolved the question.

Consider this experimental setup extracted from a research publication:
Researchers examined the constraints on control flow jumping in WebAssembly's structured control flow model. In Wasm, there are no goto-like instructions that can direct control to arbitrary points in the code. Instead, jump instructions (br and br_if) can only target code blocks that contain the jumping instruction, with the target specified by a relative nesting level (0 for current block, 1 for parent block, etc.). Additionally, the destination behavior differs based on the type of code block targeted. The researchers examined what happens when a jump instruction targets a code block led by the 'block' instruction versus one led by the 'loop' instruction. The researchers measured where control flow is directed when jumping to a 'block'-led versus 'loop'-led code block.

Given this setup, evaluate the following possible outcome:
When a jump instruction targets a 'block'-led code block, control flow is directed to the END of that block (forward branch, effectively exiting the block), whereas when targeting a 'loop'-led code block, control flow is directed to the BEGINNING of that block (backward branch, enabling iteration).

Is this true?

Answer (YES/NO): YES